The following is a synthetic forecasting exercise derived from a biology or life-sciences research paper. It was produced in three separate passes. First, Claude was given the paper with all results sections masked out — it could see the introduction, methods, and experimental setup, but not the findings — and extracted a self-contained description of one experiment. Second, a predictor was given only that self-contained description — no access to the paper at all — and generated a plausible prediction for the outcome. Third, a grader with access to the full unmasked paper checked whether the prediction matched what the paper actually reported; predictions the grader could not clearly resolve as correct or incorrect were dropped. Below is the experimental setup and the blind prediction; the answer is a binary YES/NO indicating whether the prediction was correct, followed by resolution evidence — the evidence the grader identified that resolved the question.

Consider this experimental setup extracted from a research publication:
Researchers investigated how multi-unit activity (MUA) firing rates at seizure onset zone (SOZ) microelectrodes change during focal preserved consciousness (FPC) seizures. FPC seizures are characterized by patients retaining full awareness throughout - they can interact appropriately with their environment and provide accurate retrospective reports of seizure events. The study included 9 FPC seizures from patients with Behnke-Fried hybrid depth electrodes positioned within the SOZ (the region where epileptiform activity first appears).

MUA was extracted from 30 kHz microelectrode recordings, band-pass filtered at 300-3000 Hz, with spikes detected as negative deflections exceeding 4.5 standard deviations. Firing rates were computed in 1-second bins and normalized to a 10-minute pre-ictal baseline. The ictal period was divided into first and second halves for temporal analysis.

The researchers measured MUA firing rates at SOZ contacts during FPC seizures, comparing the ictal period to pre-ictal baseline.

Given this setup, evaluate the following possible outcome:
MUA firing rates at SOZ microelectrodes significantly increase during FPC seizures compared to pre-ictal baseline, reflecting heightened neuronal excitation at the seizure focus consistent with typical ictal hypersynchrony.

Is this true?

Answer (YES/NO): YES